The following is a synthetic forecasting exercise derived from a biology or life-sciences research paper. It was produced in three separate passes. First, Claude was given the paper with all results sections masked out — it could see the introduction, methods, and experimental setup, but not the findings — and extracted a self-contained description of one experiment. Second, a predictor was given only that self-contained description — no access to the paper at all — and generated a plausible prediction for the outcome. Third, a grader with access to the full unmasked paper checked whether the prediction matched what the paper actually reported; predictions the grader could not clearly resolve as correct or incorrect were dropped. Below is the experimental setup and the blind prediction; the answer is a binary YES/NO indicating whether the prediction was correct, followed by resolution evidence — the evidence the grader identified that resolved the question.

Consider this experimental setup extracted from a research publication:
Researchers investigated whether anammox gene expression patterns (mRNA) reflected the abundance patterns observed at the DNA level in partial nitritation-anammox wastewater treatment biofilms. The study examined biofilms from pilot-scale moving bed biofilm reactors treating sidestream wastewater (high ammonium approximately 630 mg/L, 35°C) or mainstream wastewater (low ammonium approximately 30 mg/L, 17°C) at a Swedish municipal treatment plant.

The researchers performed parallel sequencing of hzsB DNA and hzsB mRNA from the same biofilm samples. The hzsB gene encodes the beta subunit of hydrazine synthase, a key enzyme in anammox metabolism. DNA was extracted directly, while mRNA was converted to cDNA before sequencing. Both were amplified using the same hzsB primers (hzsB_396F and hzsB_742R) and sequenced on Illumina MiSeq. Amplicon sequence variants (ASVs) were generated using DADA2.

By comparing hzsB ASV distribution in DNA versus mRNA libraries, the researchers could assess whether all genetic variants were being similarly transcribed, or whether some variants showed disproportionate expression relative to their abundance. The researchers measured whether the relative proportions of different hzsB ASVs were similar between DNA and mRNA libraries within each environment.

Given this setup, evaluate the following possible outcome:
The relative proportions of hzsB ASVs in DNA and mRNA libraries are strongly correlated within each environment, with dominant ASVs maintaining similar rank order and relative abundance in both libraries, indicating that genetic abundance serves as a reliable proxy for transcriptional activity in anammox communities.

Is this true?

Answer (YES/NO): YES